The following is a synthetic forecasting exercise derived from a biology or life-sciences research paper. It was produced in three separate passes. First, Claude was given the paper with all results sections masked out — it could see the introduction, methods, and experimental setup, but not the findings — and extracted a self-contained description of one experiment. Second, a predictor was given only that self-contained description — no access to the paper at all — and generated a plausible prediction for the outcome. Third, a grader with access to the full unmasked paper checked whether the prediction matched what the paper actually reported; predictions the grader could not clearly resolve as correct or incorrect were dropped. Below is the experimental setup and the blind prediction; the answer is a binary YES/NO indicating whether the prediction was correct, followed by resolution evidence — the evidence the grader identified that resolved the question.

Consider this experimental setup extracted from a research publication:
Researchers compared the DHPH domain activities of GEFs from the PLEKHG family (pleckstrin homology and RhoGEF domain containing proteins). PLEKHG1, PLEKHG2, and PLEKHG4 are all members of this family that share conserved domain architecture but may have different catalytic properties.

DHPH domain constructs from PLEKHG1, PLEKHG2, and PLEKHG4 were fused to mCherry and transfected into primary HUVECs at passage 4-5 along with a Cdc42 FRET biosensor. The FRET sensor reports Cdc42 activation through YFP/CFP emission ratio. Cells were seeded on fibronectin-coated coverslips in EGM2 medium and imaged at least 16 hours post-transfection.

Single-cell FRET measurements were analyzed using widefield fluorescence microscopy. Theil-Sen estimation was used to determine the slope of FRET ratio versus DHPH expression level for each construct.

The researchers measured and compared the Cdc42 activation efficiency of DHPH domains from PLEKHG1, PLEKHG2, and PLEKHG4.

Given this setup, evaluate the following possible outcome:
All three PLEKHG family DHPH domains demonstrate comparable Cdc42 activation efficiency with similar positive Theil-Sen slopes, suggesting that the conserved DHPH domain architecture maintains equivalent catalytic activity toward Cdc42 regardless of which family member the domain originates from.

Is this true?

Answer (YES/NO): NO